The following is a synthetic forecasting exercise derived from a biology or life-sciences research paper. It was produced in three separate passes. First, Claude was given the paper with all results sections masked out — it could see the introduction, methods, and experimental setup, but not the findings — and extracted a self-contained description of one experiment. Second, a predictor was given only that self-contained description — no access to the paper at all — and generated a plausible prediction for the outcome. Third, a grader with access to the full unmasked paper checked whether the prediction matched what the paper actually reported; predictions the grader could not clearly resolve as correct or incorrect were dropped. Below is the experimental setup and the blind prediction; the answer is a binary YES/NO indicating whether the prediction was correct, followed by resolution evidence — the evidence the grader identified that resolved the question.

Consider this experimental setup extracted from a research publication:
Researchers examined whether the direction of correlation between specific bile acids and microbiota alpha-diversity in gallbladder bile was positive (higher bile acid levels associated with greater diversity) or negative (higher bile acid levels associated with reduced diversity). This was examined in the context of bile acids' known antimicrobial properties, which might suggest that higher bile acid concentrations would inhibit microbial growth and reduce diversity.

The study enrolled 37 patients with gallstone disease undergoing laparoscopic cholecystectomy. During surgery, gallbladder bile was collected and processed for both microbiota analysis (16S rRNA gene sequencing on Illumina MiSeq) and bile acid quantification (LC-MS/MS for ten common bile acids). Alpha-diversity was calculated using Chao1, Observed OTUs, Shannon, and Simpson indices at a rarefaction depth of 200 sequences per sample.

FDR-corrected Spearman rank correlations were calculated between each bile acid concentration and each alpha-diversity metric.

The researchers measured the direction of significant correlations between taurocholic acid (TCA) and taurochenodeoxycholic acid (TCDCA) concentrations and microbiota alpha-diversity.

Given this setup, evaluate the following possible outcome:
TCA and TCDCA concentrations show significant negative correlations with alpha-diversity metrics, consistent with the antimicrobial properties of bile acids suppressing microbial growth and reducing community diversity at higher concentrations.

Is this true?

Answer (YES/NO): NO